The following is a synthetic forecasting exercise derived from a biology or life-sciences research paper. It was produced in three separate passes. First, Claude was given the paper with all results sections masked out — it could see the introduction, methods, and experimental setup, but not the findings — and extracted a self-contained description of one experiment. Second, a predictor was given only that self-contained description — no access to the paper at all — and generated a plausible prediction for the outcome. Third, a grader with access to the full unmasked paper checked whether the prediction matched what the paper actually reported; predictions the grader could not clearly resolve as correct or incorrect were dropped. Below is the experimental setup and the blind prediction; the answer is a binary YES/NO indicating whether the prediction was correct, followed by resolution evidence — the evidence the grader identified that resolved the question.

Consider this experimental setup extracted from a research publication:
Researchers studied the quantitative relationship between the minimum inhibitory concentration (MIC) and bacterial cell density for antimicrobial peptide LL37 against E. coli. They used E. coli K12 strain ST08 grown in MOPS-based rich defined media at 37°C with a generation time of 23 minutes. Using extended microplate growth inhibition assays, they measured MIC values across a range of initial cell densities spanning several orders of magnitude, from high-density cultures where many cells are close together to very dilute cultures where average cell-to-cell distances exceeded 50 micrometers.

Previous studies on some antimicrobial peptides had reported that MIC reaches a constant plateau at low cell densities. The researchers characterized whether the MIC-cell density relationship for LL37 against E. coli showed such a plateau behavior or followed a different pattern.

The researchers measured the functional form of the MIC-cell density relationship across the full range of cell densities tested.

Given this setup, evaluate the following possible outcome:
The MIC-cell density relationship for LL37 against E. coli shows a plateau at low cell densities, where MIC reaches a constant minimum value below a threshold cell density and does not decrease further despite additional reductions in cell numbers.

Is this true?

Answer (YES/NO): NO